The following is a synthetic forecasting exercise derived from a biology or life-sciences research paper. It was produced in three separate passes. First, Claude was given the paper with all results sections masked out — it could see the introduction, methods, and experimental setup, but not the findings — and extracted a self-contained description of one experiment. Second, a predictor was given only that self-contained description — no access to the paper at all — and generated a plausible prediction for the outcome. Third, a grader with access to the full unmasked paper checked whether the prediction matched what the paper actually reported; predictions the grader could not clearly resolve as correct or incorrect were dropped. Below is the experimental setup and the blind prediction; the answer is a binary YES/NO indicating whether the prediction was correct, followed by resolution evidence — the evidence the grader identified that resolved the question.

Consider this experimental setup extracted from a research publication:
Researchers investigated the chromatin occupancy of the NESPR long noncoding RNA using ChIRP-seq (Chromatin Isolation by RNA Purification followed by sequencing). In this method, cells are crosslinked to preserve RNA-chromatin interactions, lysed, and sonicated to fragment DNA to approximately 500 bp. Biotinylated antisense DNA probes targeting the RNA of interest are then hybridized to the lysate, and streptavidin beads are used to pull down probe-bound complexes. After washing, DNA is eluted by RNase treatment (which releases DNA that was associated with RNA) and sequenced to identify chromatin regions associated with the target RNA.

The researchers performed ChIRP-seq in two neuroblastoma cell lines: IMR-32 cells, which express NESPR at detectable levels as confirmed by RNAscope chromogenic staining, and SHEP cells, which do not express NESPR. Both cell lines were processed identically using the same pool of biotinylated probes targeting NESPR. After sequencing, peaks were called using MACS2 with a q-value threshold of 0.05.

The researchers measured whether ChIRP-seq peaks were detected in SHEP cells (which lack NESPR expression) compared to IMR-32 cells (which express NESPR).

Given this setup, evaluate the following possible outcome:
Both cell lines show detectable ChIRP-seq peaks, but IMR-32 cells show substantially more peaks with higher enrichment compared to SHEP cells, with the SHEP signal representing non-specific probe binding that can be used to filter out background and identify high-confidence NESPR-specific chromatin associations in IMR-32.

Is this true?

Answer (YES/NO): NO